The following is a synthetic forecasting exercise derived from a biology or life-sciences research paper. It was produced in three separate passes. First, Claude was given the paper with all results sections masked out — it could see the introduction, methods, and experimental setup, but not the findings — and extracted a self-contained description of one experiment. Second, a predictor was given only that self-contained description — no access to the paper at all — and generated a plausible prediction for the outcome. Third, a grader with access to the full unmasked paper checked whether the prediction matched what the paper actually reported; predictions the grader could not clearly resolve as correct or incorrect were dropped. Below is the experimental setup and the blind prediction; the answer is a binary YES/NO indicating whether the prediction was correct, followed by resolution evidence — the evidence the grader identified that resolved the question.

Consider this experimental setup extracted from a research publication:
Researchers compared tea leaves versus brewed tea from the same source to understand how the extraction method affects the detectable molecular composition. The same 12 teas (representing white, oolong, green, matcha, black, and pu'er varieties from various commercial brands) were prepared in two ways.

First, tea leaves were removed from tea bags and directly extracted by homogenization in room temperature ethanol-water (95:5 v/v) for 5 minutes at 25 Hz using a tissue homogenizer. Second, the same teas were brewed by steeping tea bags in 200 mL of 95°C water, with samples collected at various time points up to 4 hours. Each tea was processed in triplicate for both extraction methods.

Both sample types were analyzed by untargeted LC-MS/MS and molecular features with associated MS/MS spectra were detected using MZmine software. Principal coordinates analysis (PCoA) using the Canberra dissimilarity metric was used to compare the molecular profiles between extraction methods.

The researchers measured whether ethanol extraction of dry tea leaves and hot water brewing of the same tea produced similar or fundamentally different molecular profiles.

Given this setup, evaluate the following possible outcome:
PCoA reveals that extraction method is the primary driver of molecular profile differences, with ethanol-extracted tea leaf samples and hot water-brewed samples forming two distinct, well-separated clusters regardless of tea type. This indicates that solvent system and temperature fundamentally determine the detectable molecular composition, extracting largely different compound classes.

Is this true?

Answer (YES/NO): YES